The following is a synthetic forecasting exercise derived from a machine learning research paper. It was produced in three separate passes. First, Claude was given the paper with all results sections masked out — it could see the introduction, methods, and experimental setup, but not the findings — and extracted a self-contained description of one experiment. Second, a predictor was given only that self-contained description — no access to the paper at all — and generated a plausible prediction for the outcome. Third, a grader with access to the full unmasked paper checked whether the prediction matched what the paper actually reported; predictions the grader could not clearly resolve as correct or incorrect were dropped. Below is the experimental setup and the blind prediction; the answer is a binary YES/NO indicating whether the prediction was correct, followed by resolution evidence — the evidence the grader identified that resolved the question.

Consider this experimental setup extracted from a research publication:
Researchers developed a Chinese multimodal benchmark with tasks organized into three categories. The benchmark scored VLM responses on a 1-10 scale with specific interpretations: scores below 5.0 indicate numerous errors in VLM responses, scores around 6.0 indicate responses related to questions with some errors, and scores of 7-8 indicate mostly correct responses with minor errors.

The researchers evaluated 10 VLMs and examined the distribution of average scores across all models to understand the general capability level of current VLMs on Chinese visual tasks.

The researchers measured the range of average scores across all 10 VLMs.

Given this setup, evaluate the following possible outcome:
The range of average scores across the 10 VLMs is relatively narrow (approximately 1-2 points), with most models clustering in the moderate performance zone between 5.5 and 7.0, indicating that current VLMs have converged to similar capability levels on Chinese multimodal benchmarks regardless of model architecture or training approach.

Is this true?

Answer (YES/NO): NO